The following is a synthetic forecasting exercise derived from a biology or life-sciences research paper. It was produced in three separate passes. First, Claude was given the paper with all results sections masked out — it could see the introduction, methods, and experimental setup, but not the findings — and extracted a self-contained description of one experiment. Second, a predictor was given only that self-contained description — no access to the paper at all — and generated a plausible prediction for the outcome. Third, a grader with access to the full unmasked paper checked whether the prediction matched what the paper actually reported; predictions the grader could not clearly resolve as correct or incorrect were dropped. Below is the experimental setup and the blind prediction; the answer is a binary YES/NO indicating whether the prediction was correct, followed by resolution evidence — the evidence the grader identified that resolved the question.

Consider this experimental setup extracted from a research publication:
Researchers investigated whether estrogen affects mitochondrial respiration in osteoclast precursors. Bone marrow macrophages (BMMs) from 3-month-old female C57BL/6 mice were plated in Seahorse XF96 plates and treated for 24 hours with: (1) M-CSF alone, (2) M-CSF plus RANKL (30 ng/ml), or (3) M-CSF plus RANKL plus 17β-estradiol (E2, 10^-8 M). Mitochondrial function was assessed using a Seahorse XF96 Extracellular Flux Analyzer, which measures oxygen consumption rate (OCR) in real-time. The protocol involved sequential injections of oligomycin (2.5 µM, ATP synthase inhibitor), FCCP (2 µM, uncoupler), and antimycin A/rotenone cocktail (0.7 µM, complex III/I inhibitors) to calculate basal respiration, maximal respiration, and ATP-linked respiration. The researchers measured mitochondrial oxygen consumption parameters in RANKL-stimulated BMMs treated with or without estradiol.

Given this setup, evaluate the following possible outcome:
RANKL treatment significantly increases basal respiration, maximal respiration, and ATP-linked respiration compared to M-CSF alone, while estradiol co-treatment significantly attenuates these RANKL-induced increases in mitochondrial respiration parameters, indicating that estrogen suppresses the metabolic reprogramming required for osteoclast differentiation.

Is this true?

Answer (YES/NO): YES